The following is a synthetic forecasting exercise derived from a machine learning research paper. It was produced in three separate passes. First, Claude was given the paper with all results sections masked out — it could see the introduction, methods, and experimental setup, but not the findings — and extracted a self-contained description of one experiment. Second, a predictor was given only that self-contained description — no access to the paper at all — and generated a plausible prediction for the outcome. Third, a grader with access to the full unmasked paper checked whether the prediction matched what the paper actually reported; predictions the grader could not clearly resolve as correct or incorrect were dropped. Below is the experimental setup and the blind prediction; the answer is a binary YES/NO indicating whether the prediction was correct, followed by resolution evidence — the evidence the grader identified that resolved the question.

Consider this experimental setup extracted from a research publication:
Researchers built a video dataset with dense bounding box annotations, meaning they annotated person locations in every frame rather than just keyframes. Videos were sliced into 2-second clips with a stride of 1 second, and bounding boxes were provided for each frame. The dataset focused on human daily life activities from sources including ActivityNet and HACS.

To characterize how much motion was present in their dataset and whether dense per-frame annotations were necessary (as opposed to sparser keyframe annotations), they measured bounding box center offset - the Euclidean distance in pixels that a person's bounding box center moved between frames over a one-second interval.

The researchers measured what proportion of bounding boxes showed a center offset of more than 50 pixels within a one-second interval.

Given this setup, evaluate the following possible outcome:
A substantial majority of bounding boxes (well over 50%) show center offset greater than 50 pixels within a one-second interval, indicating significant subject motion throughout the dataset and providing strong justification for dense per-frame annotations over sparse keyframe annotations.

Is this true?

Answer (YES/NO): NO